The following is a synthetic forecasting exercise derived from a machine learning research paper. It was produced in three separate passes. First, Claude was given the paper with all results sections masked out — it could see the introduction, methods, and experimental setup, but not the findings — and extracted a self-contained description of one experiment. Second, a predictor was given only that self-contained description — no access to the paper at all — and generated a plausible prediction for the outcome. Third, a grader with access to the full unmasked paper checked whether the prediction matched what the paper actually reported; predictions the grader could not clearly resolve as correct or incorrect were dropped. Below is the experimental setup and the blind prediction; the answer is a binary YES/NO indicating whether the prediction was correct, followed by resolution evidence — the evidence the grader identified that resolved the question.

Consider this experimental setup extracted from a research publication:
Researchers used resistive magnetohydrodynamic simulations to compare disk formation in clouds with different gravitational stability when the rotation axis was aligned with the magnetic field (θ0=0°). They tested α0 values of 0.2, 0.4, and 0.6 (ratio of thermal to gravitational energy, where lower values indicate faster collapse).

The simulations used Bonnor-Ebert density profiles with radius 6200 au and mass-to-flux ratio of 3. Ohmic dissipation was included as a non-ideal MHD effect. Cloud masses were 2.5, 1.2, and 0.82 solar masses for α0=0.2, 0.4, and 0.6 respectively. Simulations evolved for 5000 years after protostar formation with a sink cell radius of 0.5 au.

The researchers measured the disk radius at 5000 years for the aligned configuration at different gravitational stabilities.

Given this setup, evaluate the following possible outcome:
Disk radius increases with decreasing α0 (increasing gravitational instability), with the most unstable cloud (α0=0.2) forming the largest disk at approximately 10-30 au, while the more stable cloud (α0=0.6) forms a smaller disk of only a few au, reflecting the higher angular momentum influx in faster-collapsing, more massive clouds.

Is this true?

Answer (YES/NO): NO